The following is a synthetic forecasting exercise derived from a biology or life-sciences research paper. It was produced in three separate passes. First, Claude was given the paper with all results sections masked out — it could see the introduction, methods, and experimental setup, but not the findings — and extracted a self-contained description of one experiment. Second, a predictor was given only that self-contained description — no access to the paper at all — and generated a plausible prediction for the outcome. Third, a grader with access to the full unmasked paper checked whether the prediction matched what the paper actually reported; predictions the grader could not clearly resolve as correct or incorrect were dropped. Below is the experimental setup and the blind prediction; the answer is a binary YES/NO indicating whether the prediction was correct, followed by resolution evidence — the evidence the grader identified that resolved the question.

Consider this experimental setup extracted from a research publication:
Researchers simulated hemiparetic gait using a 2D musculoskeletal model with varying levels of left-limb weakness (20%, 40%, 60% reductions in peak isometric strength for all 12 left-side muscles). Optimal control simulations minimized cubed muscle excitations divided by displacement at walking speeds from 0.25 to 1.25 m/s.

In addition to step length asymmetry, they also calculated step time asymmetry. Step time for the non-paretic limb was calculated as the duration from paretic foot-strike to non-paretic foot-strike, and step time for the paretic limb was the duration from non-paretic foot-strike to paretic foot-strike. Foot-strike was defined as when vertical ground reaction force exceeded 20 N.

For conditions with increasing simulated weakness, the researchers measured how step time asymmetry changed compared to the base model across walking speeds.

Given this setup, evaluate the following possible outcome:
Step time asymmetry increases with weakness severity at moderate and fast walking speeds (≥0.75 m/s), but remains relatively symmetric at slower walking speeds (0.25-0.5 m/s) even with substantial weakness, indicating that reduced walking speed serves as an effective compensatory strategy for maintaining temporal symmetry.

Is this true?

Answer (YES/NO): NO